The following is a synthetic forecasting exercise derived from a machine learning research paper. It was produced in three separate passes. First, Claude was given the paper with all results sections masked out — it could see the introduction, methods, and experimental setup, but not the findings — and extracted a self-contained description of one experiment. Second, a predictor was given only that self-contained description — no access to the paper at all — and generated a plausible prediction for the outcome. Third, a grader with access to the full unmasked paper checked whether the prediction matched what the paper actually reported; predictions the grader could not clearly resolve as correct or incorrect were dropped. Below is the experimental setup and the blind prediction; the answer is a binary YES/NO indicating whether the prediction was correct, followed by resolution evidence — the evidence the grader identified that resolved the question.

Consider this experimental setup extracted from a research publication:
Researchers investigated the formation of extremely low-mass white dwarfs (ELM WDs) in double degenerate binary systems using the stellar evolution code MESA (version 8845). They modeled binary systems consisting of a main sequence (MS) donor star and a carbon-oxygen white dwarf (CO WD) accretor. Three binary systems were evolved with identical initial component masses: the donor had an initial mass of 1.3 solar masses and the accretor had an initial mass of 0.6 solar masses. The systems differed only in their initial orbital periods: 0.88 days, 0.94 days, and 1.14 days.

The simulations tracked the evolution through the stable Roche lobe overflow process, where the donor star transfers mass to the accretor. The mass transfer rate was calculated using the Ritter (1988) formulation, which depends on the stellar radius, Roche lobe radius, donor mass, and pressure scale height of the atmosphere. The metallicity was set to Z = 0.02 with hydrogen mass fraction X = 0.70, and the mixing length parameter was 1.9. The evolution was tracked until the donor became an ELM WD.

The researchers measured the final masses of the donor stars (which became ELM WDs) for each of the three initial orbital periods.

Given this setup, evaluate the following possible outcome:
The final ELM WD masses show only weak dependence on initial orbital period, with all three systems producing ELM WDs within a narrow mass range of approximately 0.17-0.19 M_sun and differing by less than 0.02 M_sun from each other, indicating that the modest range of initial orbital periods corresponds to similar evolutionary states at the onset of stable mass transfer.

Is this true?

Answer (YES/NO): NO